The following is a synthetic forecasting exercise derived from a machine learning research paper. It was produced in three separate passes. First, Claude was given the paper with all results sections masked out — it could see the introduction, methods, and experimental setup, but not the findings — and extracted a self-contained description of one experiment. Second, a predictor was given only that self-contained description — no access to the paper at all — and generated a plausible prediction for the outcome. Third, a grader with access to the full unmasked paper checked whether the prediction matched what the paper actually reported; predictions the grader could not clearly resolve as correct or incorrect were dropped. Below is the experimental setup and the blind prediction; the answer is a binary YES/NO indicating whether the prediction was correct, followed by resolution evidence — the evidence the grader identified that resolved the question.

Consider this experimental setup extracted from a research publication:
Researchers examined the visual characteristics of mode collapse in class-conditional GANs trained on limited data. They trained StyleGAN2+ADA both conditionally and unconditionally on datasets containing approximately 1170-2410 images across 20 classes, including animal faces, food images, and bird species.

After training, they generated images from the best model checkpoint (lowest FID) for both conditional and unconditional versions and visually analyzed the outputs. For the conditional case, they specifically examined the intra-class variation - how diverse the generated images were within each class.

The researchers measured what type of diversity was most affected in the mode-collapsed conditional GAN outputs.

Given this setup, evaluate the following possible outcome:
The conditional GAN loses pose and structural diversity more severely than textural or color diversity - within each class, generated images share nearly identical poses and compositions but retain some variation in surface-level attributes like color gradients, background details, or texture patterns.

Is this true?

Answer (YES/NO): YES